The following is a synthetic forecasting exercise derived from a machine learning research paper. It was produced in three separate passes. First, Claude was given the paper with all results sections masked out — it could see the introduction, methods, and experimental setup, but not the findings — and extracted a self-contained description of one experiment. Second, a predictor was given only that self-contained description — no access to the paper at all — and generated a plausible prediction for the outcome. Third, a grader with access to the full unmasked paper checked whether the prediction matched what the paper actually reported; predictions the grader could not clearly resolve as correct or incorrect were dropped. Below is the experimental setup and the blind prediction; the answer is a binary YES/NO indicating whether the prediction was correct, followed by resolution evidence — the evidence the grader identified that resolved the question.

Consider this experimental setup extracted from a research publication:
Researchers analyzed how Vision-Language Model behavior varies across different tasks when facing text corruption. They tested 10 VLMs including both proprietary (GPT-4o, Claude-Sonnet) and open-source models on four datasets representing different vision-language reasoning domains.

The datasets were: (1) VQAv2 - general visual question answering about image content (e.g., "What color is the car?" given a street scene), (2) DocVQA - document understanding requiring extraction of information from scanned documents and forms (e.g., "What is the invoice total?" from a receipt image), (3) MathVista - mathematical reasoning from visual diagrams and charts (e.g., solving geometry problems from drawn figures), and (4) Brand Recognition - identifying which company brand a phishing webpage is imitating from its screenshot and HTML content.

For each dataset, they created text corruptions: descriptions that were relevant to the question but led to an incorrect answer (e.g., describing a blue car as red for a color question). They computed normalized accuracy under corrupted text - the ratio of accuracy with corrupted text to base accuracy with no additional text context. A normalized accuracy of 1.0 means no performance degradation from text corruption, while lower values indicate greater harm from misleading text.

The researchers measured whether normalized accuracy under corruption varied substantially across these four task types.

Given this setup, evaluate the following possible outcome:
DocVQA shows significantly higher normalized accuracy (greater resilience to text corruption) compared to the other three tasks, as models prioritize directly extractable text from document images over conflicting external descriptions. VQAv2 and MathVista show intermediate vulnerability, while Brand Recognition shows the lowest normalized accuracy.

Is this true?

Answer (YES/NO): NO